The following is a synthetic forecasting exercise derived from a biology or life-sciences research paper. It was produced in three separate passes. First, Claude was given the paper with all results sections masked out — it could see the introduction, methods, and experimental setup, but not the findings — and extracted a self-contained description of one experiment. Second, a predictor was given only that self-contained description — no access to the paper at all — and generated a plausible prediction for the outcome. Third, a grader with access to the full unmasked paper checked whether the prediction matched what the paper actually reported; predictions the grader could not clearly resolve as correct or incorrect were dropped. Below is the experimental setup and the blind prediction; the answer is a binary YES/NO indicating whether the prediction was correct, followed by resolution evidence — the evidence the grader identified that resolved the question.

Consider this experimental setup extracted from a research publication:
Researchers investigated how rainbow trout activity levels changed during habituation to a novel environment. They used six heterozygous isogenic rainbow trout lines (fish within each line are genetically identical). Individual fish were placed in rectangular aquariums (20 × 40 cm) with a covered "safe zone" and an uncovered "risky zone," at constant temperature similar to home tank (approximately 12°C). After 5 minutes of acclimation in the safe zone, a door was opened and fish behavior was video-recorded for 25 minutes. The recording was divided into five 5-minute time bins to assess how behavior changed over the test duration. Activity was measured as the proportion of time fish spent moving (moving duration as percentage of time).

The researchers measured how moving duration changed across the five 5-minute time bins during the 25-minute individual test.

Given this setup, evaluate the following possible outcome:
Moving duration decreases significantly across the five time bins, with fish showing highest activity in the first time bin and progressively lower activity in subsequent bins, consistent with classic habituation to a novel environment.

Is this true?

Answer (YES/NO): NO